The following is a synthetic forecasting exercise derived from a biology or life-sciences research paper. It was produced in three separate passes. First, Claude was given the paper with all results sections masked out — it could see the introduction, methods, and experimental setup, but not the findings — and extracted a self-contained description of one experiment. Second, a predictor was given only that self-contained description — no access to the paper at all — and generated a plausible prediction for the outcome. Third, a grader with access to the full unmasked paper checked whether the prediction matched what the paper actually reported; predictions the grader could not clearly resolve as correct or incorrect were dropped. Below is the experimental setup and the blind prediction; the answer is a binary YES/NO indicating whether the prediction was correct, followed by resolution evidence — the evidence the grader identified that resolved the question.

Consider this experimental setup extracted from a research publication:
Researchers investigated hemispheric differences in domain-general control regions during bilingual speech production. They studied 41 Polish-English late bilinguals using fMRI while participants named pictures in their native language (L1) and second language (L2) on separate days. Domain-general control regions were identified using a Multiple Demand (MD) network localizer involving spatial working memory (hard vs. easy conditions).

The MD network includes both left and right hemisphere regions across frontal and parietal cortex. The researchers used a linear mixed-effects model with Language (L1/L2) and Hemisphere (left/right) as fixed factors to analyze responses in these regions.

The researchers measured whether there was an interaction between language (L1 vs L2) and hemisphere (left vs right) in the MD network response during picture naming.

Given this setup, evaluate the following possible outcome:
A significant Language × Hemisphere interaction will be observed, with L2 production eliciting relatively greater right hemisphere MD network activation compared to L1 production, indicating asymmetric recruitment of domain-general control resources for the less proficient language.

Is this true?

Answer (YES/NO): NO